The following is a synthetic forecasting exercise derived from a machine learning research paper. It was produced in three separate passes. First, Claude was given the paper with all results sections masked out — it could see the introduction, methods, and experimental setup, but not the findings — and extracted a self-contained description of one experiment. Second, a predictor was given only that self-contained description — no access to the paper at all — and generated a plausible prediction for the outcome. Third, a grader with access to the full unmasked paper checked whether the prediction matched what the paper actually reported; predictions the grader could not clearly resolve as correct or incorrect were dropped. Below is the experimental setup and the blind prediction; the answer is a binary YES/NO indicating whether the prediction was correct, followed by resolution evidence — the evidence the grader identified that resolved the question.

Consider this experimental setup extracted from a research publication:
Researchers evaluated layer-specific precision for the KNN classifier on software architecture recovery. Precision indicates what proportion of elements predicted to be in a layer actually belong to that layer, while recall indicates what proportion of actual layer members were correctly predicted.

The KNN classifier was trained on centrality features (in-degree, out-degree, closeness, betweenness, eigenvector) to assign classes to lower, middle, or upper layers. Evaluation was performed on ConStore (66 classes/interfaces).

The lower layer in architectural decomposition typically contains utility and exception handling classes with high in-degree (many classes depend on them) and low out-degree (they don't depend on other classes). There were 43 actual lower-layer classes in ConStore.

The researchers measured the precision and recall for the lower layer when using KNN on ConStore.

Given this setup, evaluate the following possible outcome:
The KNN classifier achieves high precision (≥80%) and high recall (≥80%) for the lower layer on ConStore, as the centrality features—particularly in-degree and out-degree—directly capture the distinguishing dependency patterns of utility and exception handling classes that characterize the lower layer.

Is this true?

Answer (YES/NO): NO